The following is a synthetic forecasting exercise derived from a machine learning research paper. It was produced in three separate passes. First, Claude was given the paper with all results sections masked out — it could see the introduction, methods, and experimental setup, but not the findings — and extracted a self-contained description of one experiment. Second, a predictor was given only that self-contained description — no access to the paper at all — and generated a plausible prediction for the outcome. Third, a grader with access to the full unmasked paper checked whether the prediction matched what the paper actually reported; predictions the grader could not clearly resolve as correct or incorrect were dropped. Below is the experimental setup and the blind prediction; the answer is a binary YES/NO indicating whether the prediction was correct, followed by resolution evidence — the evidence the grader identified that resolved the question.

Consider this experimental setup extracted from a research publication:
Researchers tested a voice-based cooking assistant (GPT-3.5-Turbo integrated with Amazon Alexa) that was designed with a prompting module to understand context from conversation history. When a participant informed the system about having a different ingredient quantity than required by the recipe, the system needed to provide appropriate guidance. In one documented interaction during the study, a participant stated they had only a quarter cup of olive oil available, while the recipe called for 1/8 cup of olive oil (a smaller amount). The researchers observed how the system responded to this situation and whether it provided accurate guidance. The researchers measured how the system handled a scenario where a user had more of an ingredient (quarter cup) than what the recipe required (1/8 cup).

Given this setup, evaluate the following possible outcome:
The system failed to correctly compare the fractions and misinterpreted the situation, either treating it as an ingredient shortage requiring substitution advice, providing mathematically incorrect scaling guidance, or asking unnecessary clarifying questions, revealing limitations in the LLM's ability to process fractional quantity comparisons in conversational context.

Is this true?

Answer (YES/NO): YES